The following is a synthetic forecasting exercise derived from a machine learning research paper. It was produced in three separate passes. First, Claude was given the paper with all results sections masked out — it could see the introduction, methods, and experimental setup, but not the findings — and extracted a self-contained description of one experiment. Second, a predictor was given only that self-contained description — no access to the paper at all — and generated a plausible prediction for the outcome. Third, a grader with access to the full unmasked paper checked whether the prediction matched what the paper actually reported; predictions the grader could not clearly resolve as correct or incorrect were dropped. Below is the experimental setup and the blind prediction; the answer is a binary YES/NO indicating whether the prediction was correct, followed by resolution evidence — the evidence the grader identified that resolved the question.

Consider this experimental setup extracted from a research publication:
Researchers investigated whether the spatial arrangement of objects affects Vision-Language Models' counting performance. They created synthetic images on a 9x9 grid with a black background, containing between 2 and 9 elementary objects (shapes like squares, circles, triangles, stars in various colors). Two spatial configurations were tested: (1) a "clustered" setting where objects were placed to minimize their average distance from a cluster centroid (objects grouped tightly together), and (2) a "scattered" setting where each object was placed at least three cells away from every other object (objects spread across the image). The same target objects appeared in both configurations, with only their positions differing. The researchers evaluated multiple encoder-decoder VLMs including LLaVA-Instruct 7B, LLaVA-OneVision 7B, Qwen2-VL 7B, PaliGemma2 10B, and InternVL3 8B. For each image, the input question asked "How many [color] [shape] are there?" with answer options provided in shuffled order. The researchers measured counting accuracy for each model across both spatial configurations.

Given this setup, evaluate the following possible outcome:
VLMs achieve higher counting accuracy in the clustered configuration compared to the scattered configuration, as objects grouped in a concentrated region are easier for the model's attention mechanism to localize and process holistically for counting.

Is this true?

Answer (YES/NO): YES